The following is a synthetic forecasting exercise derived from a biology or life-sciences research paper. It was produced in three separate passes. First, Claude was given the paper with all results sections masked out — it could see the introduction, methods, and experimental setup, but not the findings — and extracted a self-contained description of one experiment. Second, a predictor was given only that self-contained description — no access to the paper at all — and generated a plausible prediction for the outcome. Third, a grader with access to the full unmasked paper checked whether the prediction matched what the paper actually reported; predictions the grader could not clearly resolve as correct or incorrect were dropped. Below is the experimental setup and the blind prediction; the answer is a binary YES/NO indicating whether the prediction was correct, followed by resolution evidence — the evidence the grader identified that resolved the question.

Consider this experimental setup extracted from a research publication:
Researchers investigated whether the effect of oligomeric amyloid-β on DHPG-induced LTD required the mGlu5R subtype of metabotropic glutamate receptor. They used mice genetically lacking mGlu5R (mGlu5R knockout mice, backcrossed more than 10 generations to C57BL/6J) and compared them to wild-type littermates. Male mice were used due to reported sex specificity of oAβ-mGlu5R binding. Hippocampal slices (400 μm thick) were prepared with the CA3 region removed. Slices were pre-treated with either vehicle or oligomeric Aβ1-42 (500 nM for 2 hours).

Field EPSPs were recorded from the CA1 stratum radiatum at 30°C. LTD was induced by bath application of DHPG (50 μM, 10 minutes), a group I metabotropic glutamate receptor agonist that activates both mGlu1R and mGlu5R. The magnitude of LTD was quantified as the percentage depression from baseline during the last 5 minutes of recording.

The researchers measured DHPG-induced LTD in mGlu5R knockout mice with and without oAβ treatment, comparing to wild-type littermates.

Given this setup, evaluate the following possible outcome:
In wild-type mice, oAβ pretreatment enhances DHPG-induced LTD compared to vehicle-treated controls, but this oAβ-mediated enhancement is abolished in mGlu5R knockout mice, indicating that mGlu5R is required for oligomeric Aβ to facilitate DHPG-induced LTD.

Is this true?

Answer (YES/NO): YES